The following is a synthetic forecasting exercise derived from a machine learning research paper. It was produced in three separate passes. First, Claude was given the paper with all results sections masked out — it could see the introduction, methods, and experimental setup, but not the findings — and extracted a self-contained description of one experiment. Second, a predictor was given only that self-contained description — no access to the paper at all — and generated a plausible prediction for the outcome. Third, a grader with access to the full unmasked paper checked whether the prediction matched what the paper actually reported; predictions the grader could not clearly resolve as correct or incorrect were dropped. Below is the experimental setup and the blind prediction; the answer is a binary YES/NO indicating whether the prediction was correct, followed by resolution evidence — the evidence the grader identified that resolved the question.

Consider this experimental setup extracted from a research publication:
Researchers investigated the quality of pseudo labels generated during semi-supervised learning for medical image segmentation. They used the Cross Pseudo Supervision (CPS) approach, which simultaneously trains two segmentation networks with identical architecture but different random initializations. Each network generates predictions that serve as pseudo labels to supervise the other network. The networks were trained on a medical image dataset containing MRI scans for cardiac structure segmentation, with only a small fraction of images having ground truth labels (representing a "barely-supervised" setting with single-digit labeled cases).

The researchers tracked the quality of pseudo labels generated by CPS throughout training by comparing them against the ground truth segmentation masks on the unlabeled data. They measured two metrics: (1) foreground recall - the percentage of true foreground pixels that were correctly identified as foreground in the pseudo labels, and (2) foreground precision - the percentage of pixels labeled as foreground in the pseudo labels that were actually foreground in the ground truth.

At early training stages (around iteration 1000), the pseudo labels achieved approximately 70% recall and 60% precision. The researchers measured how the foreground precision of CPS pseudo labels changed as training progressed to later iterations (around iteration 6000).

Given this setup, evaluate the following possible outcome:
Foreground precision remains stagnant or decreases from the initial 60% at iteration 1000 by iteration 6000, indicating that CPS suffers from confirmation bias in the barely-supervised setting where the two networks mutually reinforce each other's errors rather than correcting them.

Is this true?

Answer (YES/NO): YES